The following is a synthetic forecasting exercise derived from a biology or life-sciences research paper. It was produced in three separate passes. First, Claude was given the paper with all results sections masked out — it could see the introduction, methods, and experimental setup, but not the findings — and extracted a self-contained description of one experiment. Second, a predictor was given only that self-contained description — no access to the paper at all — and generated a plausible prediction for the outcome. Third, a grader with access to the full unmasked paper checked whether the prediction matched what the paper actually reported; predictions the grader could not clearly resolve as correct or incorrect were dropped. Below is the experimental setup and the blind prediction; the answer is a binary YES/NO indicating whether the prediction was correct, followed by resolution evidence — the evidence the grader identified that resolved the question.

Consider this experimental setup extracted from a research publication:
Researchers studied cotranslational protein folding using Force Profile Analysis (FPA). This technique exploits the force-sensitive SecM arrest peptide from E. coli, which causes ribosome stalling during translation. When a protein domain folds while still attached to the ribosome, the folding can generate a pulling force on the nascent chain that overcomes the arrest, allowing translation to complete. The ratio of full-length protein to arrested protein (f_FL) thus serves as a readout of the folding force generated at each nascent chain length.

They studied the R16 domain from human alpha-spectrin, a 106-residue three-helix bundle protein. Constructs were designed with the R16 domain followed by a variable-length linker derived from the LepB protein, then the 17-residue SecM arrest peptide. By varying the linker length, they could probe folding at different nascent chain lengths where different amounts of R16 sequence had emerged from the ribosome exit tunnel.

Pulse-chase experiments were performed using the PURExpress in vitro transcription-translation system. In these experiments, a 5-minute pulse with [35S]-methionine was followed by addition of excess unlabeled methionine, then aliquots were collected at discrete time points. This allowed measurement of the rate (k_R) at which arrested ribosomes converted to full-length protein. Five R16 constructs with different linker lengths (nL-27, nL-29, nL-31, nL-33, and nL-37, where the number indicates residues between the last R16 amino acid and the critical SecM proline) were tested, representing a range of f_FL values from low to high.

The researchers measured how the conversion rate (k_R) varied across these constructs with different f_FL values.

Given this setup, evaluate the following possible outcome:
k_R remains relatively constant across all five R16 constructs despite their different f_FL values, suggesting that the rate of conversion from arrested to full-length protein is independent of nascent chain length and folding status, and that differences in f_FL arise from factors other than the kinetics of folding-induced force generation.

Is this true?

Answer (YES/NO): NO